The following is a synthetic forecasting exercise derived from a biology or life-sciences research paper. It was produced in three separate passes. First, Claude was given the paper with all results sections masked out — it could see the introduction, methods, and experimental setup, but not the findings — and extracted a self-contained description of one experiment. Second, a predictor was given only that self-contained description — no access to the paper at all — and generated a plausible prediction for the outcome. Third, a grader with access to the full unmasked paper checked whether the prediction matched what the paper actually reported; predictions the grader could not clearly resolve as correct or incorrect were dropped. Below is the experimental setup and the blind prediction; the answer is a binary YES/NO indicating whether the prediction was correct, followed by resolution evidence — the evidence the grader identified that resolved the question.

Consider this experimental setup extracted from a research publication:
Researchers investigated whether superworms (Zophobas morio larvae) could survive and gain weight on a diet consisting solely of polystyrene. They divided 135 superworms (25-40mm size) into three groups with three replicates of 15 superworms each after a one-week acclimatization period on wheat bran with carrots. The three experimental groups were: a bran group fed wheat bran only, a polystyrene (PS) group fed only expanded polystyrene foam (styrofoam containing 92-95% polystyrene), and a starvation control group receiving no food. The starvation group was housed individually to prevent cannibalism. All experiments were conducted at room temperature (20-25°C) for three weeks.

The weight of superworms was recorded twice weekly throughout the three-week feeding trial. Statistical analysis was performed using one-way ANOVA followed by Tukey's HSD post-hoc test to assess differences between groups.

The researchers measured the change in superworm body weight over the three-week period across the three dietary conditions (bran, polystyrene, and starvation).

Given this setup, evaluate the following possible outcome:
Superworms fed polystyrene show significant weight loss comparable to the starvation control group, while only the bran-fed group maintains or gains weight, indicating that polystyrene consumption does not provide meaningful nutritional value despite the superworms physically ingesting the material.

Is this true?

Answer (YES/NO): NO